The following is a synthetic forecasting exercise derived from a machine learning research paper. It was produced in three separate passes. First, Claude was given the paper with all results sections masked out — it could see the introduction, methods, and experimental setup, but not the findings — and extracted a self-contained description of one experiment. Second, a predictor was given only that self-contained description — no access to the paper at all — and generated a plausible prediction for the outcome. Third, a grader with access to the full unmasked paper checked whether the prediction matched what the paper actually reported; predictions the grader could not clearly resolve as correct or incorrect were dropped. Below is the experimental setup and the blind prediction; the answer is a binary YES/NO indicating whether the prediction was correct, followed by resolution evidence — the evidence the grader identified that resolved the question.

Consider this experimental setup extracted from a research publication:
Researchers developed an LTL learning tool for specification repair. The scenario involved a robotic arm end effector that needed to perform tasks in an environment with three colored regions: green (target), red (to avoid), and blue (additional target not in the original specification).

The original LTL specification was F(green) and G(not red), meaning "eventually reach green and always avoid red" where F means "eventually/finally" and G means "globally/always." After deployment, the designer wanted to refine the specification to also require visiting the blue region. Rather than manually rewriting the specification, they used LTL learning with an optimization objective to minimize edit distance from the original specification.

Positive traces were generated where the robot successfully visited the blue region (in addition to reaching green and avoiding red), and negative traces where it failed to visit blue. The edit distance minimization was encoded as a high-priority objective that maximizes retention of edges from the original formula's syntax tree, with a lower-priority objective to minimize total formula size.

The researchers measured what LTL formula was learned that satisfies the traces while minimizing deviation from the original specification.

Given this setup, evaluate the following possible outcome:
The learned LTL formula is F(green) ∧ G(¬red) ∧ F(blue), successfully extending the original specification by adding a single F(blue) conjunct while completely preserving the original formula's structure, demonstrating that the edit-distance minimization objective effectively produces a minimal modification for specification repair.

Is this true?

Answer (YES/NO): YES